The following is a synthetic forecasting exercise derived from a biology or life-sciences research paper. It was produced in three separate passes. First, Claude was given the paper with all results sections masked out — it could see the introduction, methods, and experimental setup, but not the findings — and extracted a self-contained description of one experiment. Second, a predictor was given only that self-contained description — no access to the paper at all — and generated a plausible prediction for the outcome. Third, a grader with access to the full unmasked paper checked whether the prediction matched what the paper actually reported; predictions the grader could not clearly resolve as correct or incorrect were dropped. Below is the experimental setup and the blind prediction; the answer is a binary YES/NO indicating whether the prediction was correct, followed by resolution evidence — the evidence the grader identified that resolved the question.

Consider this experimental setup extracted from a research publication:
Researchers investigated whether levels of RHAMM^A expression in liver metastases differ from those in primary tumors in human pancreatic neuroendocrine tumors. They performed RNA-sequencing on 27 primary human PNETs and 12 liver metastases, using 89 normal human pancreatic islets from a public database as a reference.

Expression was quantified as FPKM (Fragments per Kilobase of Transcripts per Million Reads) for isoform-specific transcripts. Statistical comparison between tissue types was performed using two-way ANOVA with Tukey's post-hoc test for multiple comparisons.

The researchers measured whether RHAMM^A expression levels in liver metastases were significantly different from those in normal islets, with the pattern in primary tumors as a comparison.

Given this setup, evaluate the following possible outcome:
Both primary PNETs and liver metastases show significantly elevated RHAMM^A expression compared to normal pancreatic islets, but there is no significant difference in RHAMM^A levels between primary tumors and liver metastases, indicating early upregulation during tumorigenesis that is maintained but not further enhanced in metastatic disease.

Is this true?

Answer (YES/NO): NO